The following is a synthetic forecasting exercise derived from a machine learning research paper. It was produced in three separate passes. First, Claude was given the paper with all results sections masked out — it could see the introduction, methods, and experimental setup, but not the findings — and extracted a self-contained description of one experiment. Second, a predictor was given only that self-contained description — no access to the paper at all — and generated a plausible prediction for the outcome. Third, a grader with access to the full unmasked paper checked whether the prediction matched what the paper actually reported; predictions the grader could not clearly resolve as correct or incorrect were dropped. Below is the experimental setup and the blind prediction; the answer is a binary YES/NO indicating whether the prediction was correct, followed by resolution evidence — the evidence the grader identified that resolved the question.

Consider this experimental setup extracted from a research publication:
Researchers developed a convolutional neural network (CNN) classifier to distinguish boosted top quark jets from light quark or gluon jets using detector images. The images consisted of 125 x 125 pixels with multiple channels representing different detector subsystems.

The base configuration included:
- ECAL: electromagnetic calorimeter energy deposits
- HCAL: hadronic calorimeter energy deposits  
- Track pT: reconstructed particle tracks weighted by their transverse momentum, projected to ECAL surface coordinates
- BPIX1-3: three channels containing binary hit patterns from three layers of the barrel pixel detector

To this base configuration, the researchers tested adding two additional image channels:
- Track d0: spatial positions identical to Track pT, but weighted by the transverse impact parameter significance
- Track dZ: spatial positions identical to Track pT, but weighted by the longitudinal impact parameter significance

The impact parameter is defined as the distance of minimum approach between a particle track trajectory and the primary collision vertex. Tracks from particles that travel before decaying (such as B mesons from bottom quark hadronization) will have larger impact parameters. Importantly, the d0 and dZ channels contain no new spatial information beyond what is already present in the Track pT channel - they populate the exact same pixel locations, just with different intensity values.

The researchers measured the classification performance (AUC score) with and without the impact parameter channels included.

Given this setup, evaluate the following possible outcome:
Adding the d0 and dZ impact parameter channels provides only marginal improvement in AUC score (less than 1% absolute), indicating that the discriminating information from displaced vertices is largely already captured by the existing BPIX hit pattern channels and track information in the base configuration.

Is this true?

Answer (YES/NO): NO